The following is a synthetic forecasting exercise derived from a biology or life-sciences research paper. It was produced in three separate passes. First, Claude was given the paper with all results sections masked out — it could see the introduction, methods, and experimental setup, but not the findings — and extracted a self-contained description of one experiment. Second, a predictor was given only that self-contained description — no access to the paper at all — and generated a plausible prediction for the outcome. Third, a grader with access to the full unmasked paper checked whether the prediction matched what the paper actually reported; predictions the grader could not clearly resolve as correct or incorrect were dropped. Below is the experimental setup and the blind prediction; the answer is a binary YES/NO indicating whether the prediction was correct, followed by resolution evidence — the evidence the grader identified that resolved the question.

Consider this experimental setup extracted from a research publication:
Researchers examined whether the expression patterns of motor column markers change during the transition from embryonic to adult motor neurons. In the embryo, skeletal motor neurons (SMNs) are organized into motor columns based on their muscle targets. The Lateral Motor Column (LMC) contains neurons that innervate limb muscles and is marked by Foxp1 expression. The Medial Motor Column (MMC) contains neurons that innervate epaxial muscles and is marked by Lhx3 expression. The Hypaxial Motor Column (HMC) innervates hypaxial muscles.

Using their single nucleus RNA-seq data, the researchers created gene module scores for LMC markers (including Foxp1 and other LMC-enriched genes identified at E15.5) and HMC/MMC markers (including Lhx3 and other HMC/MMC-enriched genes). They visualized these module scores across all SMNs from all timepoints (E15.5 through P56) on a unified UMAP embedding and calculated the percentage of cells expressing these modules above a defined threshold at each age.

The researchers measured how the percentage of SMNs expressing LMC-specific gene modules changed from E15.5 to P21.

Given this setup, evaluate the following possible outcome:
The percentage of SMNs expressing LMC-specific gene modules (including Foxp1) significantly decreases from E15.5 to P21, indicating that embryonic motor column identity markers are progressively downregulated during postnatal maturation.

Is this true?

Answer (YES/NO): YES